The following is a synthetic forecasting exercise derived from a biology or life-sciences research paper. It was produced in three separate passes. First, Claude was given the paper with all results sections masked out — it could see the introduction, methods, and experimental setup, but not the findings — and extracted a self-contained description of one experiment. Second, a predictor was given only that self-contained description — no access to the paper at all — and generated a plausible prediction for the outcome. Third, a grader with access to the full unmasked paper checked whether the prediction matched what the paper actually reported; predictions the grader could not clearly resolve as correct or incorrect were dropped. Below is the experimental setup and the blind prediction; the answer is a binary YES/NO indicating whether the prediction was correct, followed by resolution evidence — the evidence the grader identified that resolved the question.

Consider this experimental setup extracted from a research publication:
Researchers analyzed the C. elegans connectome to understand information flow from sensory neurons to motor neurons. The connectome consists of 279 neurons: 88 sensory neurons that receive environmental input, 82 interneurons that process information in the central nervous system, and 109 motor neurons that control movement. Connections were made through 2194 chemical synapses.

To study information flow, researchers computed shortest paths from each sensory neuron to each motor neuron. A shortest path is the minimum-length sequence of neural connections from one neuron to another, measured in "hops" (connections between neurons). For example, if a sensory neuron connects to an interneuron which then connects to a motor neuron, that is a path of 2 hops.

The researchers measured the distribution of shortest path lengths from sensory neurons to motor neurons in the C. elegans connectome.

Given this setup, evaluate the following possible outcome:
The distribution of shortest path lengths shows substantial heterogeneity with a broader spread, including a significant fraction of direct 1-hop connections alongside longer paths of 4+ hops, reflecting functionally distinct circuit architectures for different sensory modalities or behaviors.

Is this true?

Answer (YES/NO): NO